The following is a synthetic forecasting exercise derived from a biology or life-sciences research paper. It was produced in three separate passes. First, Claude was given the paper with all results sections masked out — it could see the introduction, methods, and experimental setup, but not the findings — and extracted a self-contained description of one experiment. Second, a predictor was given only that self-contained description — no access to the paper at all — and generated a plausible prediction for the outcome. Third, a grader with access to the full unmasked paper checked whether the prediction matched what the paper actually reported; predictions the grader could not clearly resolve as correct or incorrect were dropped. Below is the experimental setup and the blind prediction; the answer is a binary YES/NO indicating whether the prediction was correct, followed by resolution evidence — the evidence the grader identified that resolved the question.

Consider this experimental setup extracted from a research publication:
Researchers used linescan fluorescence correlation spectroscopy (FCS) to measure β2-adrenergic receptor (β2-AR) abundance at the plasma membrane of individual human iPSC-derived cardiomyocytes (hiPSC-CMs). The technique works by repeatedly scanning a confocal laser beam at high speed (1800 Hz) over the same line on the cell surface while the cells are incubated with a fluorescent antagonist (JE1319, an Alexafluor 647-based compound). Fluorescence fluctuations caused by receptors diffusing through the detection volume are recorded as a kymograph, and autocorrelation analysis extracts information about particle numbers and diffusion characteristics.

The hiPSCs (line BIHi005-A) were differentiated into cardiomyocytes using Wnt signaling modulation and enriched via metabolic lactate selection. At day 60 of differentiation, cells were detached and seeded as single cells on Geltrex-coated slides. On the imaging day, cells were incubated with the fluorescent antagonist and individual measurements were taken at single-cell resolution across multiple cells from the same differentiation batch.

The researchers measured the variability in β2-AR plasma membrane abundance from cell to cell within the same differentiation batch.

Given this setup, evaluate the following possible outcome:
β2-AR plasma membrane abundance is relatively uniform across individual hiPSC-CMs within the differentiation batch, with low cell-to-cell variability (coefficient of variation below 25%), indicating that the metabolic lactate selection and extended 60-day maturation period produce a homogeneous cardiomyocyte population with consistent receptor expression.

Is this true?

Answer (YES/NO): NO